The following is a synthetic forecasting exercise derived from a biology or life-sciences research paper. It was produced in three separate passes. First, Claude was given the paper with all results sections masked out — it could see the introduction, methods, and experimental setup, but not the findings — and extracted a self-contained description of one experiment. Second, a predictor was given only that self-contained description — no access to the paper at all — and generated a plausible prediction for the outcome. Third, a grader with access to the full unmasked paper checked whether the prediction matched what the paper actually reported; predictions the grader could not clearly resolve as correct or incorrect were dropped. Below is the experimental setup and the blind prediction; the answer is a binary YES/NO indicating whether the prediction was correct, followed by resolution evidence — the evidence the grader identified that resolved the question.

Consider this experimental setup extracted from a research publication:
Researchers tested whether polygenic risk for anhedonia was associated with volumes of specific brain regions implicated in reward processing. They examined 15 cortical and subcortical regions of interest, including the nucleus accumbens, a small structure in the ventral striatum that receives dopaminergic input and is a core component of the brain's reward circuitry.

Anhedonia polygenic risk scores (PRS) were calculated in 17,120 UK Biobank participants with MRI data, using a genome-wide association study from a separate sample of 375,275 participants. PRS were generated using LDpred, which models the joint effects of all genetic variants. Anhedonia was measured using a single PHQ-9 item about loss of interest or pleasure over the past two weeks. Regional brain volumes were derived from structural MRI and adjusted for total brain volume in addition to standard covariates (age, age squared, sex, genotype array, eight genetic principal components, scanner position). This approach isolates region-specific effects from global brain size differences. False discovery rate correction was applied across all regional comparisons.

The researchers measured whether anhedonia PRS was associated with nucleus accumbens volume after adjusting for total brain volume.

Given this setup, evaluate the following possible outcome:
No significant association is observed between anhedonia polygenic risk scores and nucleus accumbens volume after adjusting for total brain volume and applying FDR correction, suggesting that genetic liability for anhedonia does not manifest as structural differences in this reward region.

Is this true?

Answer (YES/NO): NO